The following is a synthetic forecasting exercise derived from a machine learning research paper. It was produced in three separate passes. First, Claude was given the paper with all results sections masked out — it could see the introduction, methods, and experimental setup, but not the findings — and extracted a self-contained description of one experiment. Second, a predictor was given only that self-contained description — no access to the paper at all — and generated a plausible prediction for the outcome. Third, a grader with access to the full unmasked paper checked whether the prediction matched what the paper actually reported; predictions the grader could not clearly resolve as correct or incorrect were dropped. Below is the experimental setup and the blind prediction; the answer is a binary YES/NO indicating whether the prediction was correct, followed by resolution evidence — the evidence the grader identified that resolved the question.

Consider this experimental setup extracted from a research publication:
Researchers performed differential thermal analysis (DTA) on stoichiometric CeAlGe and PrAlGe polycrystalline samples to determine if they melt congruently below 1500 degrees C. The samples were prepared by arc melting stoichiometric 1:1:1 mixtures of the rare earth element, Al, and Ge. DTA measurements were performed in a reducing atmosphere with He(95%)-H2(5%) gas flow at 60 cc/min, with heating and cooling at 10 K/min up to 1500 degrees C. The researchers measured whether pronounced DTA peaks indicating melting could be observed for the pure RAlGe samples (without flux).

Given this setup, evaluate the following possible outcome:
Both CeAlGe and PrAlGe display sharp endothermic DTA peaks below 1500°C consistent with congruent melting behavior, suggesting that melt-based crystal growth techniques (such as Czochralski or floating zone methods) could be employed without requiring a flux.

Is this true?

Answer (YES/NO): NO